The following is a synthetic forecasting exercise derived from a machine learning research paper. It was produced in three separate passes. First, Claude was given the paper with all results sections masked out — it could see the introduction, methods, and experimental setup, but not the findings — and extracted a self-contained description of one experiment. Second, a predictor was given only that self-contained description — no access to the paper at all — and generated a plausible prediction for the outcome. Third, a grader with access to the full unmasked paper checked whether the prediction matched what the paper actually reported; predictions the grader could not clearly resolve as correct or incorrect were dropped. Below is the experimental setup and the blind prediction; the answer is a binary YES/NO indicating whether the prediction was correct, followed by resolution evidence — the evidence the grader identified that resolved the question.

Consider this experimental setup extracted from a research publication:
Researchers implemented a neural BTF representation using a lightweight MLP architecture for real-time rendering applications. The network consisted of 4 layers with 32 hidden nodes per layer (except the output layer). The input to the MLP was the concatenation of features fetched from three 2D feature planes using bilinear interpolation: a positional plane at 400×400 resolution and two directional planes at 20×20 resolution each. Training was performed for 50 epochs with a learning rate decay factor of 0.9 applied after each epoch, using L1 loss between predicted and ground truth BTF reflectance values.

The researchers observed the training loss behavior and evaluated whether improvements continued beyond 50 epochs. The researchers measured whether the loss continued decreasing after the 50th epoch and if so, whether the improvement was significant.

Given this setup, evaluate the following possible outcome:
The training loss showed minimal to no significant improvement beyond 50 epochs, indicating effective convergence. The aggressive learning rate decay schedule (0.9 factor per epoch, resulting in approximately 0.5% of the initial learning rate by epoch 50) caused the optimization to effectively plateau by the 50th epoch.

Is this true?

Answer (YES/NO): NO